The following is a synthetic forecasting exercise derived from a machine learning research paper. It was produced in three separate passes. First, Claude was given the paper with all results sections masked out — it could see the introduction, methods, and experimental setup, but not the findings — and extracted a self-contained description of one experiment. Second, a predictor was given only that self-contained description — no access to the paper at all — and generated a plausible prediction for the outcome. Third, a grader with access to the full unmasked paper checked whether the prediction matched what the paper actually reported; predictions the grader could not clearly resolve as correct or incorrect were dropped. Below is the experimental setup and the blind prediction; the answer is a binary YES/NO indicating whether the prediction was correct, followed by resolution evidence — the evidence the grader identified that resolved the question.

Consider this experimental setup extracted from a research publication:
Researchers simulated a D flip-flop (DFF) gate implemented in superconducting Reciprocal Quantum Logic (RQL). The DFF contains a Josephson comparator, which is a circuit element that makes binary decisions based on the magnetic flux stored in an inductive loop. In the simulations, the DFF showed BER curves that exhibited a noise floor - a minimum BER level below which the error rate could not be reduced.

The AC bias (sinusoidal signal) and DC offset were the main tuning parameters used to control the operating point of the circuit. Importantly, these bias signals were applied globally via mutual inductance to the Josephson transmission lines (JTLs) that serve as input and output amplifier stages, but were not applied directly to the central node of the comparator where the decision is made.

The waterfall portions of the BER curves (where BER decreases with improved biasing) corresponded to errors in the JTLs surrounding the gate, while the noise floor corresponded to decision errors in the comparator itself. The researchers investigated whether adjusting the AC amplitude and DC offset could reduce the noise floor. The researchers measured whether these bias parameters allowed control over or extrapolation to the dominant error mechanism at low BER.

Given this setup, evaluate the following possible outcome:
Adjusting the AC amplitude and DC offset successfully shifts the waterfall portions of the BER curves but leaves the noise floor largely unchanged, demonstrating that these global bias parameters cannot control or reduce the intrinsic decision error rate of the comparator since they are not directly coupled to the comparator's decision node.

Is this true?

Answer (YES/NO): YES